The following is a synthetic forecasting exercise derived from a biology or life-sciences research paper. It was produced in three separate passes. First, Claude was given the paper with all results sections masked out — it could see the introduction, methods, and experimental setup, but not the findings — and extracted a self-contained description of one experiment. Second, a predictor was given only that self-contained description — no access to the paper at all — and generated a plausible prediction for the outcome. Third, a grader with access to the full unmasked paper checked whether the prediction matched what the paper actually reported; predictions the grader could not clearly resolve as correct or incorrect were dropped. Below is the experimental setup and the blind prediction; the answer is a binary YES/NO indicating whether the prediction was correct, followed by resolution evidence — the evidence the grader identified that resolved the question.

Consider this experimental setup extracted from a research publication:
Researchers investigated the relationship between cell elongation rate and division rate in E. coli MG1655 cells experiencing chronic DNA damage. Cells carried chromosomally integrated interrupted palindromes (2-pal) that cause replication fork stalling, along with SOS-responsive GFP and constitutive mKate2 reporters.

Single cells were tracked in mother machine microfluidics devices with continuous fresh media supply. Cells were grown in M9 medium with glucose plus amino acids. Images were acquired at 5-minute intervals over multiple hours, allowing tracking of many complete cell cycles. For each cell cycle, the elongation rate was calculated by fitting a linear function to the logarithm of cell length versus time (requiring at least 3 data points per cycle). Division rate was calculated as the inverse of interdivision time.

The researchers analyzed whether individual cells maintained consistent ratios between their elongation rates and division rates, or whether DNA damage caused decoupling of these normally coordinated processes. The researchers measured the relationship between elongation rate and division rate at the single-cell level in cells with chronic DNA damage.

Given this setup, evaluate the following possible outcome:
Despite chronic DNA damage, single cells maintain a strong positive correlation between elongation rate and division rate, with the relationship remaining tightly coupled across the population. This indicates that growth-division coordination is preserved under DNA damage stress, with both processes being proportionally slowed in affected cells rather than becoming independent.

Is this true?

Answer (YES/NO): NO